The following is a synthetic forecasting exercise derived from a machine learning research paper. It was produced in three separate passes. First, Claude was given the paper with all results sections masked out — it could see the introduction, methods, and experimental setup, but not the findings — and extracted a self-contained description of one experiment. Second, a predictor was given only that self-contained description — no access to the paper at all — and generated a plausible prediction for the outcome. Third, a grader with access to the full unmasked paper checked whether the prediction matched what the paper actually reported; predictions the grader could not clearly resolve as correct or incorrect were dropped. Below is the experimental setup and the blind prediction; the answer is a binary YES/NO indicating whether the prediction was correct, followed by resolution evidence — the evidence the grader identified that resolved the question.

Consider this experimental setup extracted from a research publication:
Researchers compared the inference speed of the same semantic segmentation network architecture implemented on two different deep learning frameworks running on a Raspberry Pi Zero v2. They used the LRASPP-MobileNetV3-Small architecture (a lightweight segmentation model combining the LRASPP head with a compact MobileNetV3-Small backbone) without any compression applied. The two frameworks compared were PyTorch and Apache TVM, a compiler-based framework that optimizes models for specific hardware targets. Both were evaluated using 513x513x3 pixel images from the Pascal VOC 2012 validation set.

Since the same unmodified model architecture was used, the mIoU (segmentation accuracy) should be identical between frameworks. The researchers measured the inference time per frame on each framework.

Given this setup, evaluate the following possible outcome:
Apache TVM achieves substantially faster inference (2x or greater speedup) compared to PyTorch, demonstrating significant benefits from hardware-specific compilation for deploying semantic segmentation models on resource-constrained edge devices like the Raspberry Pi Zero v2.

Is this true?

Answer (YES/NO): YES